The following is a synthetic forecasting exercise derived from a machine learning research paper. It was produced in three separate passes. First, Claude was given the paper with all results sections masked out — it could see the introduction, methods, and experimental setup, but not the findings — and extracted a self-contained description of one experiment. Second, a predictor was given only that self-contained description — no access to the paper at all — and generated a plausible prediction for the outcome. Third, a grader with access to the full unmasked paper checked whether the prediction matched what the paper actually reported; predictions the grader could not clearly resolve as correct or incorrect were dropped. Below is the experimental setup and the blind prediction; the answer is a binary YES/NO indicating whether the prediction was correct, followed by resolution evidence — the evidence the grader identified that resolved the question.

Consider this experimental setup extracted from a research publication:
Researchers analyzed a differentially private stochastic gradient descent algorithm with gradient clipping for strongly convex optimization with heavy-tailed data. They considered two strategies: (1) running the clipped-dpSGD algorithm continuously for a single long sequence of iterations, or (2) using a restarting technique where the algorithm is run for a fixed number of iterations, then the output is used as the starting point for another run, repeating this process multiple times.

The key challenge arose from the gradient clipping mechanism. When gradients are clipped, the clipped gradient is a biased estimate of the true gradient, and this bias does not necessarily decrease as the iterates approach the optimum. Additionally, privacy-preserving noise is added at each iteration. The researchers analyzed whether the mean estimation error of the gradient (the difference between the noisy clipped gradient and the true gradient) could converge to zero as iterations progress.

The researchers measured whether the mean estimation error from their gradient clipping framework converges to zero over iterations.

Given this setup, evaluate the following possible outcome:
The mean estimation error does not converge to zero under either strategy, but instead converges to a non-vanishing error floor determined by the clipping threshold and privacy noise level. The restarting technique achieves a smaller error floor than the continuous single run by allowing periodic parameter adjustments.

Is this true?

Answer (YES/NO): NO